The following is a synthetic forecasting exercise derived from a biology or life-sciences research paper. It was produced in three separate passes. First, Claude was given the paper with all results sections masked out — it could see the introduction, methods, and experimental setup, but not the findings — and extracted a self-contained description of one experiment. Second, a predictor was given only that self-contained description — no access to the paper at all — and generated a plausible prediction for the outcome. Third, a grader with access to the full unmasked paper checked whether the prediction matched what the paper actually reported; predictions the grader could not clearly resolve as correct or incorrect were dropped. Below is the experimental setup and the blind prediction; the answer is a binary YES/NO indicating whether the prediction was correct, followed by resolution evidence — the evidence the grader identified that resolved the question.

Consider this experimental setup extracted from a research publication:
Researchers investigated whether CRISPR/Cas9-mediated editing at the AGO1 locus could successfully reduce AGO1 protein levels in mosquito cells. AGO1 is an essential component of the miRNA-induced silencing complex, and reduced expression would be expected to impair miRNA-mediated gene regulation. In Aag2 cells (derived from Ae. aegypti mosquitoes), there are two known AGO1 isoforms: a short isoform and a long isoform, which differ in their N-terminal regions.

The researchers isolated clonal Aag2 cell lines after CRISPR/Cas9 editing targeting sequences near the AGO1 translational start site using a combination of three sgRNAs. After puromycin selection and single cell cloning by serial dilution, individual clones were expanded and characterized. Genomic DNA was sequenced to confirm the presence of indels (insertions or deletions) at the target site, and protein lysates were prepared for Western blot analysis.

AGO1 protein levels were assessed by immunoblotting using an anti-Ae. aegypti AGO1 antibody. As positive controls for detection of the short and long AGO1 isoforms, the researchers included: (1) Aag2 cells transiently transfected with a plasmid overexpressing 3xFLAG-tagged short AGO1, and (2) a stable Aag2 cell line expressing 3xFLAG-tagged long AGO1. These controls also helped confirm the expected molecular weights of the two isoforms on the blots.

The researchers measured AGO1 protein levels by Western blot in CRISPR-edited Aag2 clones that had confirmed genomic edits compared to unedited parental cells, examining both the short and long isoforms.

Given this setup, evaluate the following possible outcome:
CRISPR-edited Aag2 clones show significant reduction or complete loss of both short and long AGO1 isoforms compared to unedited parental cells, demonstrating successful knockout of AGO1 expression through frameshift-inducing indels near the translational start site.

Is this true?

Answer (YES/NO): NO